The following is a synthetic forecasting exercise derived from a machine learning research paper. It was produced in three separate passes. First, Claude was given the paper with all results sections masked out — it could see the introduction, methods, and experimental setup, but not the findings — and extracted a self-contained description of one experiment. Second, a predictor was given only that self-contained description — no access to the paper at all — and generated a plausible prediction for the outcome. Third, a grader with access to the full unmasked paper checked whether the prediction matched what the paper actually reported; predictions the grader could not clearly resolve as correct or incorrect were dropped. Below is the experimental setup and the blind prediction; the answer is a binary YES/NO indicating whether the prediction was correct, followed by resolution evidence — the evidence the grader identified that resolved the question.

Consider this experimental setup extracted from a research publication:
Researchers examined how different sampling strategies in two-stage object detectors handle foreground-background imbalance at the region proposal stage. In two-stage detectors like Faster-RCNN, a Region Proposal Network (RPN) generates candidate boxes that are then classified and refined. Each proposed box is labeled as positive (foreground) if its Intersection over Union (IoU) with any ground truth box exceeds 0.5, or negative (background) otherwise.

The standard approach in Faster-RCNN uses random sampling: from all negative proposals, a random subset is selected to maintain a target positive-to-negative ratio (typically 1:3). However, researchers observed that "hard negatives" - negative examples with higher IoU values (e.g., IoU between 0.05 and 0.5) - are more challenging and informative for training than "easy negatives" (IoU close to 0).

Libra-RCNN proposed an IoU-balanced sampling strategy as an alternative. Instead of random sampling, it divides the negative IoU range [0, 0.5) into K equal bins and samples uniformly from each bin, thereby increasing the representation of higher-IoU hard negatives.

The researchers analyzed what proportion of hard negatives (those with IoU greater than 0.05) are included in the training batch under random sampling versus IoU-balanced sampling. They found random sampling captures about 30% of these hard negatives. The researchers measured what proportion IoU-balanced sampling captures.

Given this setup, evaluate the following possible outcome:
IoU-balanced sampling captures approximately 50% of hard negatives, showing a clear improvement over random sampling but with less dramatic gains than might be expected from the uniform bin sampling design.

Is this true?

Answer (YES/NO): NO